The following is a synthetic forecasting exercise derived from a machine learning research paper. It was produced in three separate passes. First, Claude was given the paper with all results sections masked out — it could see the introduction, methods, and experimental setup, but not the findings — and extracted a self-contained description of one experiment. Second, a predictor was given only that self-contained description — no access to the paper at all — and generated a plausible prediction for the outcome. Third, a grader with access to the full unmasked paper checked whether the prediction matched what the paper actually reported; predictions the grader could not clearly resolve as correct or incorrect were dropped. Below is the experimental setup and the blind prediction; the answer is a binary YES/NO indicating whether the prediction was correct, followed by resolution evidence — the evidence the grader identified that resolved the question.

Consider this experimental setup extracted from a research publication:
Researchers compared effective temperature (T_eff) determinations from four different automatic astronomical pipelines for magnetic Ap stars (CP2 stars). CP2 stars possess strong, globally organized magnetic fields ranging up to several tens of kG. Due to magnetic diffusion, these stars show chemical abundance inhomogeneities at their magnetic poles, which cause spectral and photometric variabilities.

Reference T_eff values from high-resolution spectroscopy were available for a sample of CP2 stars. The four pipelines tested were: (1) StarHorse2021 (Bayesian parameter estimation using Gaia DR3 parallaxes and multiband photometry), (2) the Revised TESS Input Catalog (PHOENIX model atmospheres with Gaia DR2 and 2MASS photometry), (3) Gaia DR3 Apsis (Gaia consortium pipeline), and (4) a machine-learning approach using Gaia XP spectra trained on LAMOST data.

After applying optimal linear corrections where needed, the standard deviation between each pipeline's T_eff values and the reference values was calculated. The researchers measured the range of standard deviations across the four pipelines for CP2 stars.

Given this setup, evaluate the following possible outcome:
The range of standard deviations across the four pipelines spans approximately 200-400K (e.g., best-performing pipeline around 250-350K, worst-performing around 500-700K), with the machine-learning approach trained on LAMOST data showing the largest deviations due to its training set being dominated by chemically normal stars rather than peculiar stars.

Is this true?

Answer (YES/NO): NO